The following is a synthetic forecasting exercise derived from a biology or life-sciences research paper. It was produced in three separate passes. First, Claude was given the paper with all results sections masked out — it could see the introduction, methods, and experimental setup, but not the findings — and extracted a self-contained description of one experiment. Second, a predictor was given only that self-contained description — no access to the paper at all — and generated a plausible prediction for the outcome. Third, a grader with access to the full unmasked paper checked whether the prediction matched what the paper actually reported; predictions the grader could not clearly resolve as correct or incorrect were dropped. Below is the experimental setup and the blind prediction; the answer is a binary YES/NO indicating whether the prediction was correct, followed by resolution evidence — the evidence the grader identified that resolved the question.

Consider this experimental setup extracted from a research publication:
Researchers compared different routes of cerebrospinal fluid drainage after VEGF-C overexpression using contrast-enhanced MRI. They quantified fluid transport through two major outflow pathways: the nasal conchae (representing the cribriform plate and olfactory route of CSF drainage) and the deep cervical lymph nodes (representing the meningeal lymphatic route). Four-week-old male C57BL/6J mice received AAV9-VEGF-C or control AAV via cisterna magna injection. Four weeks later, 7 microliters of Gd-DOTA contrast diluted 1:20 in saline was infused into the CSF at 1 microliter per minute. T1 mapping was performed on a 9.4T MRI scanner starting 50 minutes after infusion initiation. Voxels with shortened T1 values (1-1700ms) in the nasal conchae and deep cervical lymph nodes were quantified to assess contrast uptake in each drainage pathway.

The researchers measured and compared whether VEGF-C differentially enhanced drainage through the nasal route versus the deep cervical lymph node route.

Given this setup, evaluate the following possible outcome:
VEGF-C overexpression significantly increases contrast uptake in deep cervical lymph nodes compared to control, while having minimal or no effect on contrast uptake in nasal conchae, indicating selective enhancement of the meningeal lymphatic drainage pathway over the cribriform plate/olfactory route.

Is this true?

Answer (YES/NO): YES